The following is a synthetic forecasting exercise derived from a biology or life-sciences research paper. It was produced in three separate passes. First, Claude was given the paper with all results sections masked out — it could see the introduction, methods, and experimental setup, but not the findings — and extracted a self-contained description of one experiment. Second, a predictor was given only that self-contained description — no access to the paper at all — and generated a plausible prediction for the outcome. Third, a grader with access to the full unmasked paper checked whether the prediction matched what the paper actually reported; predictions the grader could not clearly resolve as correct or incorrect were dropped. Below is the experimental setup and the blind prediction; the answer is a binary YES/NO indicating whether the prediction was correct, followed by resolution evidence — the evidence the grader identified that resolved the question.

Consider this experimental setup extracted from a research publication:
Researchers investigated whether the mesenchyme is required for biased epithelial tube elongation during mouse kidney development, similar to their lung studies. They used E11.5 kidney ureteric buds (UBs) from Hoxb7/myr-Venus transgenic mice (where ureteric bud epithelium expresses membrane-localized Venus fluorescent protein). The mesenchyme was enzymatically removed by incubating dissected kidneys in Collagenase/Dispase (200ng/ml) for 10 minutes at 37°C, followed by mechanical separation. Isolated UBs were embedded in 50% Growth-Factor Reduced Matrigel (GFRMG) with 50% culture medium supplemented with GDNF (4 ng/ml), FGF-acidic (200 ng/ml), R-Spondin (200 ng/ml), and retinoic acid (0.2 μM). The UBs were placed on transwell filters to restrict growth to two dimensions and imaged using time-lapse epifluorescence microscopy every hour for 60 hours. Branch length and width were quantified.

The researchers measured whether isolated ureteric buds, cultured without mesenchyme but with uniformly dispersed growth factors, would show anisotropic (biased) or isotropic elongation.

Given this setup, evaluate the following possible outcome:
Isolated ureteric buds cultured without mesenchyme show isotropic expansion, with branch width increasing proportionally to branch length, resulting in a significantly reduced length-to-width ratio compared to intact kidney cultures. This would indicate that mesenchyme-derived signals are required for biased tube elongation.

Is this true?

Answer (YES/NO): NO